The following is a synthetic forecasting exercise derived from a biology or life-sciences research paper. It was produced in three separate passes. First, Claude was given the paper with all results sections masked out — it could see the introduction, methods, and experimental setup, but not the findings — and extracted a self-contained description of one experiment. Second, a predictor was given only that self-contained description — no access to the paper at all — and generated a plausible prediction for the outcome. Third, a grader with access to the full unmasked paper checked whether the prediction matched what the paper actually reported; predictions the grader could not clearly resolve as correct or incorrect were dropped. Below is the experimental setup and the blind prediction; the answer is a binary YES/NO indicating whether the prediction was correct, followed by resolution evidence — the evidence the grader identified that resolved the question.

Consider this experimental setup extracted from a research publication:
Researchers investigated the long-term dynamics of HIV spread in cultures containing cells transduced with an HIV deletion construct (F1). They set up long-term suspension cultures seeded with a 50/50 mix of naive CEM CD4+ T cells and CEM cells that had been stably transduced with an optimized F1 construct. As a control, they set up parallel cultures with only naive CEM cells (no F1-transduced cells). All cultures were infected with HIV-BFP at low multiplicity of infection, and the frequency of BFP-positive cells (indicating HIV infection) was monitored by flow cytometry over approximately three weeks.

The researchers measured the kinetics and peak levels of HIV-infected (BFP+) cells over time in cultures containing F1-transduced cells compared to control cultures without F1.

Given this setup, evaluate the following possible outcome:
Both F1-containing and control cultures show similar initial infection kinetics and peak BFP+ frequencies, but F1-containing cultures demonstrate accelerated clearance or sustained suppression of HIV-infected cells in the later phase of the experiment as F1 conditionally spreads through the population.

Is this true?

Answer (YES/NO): NO